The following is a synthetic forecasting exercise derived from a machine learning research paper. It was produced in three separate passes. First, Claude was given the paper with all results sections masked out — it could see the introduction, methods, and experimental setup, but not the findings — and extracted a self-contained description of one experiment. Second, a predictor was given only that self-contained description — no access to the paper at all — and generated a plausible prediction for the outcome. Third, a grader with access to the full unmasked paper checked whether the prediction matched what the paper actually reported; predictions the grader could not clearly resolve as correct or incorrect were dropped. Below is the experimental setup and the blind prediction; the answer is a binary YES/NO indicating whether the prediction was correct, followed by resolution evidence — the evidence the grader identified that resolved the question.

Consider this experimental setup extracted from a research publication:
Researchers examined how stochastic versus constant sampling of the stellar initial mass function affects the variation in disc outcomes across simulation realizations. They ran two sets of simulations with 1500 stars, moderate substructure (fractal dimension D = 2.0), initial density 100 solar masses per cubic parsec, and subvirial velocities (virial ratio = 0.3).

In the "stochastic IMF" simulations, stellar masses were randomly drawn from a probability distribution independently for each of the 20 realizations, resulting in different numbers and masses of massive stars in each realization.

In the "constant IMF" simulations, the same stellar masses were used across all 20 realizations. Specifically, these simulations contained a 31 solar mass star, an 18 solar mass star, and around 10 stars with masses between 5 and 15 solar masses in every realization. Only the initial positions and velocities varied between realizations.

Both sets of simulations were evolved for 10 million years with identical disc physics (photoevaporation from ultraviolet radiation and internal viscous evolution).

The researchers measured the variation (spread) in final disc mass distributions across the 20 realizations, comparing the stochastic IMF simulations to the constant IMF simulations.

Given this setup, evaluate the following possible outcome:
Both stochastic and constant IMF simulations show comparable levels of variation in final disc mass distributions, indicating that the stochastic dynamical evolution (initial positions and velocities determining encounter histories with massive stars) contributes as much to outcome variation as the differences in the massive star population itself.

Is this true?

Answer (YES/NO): NO